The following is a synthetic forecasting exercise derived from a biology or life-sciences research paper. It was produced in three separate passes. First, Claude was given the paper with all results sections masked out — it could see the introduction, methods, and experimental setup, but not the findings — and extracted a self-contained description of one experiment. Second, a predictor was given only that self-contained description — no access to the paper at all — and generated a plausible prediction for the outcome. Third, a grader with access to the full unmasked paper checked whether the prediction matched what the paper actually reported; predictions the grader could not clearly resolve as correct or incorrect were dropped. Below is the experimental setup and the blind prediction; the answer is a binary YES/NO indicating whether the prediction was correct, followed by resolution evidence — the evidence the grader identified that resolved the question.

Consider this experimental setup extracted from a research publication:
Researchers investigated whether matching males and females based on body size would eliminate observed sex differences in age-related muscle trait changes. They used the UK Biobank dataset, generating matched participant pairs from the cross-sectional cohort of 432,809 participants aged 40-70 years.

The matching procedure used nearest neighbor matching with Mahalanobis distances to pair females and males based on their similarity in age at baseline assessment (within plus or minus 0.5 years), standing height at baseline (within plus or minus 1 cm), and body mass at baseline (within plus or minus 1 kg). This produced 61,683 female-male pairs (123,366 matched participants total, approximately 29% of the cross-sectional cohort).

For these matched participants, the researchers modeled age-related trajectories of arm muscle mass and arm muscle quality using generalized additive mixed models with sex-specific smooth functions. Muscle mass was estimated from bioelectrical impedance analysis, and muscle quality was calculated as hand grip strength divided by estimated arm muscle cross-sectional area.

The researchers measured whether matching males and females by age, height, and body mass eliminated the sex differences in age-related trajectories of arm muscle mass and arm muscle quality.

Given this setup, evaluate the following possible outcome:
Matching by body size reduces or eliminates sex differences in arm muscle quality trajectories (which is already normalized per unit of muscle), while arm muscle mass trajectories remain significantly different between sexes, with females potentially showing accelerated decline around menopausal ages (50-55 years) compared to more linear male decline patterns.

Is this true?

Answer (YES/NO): NO